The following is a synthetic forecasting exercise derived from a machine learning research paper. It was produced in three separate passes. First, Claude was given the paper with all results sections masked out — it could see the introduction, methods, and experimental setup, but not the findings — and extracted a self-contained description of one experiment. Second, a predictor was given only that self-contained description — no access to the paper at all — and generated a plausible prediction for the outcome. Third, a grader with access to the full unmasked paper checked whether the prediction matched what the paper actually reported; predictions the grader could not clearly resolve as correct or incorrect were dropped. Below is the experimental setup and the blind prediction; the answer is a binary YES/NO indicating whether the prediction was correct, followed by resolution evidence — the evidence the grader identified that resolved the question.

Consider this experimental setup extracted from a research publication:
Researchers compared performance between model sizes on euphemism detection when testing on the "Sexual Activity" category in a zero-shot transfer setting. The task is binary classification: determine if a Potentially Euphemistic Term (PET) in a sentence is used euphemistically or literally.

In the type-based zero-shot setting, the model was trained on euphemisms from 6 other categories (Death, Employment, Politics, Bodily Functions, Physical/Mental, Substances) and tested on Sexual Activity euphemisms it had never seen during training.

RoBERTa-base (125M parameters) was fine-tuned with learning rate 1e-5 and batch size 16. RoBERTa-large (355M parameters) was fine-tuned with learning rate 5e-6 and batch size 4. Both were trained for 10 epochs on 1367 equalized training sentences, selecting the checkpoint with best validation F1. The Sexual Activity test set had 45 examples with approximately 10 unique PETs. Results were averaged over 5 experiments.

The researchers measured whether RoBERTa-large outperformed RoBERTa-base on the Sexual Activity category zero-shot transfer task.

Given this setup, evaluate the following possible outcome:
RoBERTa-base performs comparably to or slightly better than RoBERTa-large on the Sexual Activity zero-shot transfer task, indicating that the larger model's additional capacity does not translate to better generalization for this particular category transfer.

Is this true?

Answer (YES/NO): YES